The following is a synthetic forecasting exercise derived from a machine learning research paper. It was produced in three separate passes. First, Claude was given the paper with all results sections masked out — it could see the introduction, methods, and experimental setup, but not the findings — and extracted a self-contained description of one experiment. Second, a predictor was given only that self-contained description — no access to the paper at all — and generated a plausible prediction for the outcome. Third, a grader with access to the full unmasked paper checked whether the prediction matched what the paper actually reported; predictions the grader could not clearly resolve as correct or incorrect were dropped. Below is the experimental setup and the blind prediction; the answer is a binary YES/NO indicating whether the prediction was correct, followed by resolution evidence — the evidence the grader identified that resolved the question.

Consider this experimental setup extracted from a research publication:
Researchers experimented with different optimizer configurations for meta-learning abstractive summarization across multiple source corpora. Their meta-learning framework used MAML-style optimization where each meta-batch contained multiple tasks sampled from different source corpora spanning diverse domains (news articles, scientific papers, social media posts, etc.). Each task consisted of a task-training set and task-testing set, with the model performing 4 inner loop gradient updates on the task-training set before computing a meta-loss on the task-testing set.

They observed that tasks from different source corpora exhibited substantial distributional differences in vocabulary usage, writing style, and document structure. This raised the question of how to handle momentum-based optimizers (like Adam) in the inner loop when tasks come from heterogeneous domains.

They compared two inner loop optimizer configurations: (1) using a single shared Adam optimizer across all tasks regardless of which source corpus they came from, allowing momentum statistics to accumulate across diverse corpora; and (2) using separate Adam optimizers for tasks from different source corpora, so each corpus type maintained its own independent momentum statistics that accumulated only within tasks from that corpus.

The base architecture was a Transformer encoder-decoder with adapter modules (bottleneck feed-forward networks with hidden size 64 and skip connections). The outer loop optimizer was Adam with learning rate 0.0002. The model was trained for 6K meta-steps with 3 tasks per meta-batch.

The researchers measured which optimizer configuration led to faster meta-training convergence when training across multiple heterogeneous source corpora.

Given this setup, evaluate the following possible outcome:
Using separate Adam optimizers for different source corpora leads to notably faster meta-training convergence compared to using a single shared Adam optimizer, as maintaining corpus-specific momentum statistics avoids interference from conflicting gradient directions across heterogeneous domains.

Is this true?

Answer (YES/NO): YES